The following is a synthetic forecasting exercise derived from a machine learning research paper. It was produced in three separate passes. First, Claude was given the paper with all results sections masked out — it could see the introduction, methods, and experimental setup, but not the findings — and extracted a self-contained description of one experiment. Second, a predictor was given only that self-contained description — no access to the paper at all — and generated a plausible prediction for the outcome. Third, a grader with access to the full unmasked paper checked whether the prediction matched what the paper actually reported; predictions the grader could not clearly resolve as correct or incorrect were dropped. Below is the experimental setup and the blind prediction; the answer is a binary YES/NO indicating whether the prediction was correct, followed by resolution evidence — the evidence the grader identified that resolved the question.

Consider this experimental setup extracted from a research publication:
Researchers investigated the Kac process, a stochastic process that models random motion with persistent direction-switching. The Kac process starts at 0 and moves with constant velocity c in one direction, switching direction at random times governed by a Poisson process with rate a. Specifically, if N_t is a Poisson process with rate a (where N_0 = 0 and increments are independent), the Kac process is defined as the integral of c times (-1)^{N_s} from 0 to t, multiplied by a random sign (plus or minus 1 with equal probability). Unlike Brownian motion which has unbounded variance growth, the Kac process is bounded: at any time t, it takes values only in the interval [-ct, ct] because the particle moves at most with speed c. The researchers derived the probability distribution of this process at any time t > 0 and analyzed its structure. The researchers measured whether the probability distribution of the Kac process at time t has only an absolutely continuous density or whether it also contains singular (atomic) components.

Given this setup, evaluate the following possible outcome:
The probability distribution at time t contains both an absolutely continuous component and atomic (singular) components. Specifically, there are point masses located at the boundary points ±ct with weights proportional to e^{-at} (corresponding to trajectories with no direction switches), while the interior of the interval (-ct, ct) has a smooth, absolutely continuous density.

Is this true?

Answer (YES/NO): YES